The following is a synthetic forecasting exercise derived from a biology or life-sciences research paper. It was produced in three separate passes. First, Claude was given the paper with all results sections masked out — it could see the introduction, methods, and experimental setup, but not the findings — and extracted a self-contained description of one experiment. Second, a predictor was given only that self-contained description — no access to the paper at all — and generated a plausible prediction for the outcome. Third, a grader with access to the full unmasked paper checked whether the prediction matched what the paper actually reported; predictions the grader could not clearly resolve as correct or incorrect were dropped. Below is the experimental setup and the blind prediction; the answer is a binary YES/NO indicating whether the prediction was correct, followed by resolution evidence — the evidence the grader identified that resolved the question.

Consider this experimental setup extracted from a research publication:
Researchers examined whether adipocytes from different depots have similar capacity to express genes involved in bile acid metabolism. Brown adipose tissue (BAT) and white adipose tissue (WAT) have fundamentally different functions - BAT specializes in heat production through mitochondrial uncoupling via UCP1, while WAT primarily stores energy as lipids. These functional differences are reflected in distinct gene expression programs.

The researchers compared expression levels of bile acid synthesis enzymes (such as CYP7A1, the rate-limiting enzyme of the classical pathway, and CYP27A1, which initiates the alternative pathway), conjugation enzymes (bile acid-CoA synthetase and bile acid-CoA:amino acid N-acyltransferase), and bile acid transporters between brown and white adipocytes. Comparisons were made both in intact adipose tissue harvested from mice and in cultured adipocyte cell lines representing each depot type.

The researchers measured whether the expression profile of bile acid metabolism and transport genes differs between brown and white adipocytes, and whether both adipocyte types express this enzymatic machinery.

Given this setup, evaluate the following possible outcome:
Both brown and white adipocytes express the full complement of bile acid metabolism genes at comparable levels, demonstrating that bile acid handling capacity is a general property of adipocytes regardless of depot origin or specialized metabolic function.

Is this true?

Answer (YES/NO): NO